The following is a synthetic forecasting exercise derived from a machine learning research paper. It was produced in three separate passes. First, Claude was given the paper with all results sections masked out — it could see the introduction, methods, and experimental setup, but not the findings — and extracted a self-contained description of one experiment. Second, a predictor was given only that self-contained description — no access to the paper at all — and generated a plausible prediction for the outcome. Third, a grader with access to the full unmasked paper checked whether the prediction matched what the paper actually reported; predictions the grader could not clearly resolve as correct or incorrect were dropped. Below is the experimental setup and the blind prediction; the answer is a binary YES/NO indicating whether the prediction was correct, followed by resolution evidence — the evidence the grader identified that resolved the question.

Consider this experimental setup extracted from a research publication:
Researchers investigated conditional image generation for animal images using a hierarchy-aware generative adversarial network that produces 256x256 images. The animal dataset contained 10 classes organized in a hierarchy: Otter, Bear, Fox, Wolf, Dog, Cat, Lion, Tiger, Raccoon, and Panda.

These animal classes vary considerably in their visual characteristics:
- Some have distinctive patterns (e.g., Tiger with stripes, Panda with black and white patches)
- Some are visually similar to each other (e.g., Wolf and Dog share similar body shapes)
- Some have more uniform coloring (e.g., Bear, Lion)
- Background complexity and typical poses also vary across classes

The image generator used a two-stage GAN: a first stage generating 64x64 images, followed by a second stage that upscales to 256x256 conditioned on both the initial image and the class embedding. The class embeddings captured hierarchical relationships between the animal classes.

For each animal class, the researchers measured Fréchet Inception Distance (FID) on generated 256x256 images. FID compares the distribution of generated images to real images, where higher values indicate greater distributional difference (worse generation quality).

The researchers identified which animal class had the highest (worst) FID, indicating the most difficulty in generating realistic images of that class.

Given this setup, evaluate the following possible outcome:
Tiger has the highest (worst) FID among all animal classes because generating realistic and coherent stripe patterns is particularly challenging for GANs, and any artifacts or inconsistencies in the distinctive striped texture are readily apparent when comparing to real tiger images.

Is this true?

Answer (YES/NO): YES